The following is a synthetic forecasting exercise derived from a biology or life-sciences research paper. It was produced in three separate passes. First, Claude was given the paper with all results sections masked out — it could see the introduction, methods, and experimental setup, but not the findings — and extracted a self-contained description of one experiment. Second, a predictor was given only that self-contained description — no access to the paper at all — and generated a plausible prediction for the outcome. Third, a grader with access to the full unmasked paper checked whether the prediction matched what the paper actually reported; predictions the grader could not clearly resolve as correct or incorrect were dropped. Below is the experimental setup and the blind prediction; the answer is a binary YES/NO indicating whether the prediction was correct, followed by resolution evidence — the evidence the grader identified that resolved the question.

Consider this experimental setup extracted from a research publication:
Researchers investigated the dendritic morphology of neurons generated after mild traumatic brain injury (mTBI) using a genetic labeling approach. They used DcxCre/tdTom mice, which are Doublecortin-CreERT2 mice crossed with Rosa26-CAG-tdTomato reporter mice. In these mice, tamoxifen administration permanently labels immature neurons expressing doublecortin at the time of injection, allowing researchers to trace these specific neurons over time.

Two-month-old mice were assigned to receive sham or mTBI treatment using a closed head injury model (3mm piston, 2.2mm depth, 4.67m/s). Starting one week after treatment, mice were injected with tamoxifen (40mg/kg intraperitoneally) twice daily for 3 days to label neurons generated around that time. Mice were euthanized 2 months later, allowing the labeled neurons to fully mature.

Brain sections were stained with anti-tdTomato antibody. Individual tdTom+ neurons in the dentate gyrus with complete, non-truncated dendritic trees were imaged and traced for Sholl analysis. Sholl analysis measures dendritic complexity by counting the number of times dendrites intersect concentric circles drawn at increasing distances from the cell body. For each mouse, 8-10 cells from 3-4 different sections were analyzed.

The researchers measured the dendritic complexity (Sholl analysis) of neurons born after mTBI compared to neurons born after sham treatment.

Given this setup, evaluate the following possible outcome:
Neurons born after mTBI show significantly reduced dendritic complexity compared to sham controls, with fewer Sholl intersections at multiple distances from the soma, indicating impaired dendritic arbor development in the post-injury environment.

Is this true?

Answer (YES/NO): NO